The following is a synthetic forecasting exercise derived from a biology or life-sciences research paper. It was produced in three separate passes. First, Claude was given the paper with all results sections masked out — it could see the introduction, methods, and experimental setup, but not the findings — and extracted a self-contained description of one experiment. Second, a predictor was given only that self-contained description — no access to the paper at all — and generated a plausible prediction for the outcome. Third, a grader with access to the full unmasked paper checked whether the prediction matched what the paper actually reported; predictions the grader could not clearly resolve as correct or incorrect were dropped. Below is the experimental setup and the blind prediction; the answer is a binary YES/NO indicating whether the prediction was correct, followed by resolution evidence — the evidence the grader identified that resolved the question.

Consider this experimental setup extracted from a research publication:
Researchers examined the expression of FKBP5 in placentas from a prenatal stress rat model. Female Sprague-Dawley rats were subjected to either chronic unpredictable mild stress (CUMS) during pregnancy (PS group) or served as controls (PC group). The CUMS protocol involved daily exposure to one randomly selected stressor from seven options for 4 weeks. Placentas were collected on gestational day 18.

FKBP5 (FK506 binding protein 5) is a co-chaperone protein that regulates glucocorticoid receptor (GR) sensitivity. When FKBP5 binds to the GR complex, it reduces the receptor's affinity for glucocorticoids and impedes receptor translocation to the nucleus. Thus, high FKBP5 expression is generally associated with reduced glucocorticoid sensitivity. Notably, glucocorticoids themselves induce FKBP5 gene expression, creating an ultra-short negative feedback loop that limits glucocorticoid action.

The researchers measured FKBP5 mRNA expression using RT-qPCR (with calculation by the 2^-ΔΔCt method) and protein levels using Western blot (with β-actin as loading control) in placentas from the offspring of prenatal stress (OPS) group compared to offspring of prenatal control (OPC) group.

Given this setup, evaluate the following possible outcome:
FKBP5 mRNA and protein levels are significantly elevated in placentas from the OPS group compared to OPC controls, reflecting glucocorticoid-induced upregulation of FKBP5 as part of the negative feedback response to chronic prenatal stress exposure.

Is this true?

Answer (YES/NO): NO